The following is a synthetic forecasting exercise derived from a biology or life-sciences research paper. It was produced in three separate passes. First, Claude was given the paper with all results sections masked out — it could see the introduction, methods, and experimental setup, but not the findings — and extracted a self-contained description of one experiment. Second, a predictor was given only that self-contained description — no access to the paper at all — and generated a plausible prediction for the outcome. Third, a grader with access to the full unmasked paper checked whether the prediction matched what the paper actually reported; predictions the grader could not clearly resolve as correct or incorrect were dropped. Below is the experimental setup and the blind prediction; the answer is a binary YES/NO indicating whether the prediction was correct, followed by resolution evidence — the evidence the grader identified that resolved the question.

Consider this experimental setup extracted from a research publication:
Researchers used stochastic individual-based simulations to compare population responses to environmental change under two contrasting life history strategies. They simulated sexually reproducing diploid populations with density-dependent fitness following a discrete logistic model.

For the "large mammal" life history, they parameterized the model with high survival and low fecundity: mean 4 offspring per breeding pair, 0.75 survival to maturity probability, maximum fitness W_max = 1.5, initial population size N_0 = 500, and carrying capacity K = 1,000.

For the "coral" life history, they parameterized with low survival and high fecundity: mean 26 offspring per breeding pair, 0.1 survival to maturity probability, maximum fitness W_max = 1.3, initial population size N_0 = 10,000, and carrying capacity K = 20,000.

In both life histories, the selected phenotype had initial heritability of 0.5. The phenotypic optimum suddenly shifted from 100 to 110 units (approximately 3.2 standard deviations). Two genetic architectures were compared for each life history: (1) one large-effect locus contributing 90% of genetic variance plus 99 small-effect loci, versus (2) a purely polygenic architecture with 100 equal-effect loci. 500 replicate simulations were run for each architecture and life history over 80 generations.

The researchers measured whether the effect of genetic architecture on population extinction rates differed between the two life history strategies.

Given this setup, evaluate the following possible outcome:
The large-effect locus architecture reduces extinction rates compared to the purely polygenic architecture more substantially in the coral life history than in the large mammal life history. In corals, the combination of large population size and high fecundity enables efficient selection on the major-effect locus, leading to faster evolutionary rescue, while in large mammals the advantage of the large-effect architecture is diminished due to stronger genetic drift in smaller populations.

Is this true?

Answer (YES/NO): NO